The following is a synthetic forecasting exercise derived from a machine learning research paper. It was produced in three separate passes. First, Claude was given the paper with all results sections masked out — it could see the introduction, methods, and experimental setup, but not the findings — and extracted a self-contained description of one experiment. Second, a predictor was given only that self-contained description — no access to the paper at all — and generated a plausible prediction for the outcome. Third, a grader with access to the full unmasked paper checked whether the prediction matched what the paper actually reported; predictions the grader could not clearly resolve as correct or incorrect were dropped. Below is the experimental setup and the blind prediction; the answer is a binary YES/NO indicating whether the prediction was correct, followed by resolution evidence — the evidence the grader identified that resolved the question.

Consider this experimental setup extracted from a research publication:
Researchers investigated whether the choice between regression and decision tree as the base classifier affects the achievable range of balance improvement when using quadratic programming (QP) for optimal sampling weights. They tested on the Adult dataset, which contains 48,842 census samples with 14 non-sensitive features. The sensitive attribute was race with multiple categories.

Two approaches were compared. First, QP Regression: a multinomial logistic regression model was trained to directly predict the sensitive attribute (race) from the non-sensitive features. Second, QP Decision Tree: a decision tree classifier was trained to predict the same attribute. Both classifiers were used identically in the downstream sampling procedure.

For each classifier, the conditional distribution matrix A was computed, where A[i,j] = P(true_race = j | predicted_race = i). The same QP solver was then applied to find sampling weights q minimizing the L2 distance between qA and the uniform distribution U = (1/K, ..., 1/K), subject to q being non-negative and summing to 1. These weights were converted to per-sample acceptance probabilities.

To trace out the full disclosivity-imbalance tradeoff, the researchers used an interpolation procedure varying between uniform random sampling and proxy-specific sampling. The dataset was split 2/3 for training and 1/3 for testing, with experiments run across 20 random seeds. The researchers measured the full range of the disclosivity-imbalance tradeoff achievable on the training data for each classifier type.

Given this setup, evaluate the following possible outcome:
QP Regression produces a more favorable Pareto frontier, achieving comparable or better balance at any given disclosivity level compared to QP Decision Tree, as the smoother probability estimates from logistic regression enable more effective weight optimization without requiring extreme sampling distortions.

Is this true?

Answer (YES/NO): NO